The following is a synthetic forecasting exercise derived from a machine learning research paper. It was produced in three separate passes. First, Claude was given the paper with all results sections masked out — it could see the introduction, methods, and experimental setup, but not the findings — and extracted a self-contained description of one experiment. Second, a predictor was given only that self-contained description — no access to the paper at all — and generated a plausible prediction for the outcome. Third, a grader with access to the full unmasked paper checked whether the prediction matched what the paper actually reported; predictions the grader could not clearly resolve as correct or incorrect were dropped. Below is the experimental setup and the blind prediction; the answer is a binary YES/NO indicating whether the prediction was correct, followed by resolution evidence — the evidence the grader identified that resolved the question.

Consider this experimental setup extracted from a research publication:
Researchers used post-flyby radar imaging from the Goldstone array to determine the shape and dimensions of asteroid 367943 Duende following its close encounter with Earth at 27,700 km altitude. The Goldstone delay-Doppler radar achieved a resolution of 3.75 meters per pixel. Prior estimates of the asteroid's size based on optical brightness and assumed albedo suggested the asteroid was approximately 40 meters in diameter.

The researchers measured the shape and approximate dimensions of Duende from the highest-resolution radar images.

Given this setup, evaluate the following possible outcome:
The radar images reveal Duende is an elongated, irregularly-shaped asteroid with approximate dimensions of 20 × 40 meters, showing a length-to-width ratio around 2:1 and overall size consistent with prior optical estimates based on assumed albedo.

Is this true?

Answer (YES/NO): NO